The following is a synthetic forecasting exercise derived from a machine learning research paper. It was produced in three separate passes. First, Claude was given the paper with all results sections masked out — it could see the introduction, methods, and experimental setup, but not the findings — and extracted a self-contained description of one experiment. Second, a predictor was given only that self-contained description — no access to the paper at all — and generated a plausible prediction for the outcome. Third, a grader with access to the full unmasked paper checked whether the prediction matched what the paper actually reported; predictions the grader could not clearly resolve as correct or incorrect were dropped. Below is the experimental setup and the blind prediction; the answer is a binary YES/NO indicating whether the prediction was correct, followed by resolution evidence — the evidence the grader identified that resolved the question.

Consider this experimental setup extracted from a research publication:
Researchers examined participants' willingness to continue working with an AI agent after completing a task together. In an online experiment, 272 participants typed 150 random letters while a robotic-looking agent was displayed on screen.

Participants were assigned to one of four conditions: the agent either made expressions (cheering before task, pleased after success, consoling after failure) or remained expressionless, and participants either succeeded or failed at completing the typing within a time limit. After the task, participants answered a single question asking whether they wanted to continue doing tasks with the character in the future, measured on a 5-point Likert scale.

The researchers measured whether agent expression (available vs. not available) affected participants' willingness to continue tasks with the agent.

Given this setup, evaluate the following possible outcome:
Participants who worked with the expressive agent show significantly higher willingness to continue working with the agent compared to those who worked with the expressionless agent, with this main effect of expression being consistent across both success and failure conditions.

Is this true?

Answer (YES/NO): YES